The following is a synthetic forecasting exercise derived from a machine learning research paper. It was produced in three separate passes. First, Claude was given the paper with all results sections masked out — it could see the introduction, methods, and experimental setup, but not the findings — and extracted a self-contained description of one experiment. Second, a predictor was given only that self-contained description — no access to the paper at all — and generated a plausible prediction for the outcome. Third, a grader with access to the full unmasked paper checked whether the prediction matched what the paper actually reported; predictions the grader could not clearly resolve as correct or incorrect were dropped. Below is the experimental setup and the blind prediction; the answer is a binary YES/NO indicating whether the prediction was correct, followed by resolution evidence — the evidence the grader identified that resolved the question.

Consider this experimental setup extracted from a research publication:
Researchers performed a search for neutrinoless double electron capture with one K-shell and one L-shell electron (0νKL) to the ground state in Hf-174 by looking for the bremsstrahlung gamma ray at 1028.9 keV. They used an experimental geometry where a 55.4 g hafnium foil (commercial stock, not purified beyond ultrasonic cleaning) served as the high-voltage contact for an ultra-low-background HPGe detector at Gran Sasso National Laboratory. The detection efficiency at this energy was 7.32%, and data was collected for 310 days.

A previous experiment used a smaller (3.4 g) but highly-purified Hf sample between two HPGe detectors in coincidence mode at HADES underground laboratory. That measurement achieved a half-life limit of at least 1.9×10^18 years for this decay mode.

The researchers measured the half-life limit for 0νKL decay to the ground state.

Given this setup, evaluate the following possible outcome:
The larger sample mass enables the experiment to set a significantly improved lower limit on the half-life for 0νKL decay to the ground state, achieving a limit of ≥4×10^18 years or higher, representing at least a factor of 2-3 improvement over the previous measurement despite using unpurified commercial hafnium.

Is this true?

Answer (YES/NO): NO